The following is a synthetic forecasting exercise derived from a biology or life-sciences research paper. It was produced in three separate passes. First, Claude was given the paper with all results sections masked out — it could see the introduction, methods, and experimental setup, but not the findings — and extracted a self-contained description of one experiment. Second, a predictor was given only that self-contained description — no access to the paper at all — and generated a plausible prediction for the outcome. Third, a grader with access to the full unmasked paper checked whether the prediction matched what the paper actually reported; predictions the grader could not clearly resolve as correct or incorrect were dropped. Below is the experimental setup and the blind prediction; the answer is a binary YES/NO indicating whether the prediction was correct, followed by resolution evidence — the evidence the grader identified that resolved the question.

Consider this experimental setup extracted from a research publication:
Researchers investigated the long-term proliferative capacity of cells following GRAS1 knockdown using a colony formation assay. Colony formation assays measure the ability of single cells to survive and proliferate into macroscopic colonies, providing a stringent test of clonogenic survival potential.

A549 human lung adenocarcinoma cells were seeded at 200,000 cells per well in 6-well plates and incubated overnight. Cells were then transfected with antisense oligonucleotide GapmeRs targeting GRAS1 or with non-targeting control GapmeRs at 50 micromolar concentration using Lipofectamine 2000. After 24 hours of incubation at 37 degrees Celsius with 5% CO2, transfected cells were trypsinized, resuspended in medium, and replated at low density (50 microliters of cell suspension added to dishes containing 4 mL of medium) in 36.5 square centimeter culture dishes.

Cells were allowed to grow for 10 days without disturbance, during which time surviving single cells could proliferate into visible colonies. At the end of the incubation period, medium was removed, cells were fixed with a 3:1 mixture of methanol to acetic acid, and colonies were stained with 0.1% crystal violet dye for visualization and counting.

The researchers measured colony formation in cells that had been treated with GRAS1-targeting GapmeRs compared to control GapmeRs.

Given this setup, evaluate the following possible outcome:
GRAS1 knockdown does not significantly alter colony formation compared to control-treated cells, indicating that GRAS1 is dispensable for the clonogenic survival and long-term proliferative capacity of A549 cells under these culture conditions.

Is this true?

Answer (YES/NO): NO